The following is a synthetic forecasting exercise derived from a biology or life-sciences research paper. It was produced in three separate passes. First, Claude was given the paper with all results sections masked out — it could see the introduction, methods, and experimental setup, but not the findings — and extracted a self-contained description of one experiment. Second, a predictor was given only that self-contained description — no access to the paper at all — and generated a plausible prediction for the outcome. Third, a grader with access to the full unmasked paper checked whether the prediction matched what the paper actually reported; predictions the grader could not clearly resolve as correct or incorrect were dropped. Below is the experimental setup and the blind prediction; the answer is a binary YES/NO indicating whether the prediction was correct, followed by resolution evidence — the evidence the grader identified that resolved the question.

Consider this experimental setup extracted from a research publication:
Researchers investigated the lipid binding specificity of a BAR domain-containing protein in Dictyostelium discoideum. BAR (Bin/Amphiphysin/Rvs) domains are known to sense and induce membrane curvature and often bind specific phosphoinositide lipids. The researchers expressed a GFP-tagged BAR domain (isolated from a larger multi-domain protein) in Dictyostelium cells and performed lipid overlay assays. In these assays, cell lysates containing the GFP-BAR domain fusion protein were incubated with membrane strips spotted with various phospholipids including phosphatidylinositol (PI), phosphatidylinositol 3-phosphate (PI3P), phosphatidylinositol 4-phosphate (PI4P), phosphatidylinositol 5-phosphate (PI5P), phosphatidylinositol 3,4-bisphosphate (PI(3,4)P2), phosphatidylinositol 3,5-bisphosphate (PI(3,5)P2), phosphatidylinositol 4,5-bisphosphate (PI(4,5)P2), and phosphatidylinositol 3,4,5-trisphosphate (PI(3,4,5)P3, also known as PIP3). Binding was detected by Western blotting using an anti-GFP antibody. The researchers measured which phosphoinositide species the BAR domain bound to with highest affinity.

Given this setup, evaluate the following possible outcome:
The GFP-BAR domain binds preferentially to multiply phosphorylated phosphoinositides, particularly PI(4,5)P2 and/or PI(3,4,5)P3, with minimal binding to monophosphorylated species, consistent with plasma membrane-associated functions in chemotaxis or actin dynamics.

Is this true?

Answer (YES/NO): NO